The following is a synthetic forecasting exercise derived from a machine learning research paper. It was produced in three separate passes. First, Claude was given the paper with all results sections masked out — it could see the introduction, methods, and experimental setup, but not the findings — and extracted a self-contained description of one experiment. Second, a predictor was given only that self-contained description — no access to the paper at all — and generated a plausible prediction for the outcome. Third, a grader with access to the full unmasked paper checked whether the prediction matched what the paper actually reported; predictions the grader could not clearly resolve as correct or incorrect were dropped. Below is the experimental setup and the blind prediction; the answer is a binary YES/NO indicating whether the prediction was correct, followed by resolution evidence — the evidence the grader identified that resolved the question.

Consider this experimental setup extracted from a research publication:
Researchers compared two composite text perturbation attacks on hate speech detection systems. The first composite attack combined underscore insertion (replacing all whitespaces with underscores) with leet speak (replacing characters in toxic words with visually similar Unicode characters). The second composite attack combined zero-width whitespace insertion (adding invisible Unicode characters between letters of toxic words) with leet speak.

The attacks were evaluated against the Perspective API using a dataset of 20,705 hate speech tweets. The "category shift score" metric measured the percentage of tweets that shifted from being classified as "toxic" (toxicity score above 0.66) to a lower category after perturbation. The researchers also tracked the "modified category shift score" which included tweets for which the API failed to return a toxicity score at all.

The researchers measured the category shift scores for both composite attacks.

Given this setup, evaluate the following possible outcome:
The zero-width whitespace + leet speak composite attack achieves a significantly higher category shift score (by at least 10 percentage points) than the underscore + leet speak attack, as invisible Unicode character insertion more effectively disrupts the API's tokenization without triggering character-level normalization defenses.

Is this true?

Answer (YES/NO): NO